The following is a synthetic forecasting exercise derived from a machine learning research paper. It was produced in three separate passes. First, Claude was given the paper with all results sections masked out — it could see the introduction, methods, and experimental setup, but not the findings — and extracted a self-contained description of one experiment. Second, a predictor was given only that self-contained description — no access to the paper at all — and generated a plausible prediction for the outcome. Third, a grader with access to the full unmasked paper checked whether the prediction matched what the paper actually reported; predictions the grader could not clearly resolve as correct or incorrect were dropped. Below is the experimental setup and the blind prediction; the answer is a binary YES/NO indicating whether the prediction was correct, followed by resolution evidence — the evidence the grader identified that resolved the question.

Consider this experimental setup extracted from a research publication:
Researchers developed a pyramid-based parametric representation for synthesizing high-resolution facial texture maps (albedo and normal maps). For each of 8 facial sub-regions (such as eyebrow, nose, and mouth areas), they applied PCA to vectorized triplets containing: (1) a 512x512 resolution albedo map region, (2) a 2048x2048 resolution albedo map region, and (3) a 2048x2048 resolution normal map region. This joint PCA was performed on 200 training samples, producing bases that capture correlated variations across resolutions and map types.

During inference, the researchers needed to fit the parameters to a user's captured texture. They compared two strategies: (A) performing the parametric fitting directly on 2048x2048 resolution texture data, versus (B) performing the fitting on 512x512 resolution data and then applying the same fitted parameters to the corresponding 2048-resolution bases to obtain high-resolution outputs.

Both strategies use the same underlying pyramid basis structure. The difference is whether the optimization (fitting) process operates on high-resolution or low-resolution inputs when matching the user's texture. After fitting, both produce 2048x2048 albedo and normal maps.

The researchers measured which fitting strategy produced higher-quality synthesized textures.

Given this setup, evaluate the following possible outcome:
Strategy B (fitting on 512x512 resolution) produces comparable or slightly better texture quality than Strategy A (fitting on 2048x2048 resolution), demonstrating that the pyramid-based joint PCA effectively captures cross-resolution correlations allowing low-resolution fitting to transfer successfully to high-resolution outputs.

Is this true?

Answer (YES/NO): YES